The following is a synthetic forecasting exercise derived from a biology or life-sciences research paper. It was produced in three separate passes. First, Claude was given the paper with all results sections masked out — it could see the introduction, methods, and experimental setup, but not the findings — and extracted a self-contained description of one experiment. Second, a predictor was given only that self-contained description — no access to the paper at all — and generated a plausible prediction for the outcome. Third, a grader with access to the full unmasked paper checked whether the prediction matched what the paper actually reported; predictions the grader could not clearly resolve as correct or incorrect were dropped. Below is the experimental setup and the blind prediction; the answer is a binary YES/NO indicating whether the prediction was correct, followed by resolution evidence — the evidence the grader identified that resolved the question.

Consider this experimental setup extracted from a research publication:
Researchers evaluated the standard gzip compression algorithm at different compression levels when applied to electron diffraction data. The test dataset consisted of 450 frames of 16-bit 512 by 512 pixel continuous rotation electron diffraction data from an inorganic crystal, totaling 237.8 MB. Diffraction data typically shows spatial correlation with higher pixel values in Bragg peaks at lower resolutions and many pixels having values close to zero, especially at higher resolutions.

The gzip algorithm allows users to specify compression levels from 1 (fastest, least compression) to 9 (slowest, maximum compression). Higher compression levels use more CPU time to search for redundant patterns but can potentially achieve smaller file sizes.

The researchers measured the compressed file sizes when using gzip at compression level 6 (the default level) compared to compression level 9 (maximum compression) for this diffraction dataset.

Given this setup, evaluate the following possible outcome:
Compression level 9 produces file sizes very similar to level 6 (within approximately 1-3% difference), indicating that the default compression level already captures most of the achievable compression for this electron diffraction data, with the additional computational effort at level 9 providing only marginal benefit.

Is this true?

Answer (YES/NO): NO